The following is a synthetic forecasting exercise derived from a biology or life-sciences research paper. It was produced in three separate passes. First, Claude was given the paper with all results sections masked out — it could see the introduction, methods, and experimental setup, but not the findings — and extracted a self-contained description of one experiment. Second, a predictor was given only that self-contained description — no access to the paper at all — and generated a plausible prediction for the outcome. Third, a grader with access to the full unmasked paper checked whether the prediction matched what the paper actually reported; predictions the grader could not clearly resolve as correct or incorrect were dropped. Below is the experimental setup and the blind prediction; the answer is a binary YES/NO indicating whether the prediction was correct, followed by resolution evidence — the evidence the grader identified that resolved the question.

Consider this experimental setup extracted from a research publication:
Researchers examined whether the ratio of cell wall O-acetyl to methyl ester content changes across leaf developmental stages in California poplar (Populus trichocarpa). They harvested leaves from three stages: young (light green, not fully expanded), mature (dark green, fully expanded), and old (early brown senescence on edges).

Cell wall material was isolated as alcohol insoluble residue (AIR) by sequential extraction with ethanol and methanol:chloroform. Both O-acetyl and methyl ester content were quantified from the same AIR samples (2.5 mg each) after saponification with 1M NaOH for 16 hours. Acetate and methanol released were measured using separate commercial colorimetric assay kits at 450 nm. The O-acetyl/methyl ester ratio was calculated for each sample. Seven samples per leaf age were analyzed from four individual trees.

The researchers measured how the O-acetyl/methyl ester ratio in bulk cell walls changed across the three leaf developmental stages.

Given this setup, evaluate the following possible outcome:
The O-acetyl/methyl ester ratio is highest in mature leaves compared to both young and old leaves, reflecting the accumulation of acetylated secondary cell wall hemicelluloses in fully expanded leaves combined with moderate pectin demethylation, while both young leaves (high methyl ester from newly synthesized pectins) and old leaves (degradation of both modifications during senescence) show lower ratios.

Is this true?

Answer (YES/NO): NO